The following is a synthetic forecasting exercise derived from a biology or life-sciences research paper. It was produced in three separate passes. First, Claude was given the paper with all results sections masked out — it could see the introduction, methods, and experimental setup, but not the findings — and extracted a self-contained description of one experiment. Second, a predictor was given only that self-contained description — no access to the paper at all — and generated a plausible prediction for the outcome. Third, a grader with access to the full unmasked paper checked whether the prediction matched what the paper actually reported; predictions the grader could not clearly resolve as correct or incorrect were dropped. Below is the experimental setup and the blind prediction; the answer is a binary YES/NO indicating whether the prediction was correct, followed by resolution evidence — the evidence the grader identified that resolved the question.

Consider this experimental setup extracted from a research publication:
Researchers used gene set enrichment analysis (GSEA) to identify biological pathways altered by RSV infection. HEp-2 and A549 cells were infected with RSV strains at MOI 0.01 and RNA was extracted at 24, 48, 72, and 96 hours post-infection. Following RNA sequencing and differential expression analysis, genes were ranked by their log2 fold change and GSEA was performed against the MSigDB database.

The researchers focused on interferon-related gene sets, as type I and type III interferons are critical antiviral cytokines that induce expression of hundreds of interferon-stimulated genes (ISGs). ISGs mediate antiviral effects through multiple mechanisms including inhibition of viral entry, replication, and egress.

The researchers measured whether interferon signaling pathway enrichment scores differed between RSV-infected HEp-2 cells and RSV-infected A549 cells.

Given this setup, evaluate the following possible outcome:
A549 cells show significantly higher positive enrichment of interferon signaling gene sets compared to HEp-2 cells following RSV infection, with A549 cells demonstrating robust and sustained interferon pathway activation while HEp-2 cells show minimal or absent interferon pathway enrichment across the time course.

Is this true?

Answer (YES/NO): YES